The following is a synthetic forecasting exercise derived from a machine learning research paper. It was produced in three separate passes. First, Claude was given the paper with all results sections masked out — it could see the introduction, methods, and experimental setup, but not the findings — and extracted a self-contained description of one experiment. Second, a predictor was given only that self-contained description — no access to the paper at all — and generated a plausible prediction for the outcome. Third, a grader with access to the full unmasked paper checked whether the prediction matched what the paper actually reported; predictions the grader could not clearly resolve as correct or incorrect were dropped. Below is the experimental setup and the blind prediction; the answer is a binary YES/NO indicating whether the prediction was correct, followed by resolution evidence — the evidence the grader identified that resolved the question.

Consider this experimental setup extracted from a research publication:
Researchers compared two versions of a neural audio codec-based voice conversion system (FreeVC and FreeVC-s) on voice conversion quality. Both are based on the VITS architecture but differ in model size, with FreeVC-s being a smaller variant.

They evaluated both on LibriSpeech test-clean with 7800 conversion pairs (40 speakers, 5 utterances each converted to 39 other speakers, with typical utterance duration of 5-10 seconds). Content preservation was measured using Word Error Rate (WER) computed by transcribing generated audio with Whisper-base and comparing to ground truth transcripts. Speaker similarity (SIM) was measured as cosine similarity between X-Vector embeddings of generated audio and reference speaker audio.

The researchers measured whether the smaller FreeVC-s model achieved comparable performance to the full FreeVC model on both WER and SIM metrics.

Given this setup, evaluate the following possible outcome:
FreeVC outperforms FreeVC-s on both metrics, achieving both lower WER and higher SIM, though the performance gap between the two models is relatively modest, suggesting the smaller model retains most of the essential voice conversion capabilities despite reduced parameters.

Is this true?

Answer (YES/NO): YES